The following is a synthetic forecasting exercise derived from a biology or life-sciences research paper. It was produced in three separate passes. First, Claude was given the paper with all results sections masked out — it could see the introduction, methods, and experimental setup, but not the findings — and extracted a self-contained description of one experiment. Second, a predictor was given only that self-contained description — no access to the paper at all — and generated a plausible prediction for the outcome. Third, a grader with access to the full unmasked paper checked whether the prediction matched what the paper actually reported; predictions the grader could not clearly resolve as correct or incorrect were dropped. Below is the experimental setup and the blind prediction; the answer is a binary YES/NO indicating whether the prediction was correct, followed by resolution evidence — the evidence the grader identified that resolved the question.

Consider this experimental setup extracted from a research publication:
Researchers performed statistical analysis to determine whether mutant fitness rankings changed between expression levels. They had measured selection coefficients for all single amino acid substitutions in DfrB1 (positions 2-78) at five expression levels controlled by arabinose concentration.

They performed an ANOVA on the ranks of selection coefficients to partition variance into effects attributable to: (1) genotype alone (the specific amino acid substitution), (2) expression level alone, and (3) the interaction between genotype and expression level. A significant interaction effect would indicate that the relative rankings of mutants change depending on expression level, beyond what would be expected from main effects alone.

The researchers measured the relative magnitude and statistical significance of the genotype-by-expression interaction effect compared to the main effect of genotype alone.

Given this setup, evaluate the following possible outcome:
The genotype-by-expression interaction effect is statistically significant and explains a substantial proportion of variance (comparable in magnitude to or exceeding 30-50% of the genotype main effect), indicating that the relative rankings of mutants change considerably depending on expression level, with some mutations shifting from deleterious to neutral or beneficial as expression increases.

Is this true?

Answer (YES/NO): NO